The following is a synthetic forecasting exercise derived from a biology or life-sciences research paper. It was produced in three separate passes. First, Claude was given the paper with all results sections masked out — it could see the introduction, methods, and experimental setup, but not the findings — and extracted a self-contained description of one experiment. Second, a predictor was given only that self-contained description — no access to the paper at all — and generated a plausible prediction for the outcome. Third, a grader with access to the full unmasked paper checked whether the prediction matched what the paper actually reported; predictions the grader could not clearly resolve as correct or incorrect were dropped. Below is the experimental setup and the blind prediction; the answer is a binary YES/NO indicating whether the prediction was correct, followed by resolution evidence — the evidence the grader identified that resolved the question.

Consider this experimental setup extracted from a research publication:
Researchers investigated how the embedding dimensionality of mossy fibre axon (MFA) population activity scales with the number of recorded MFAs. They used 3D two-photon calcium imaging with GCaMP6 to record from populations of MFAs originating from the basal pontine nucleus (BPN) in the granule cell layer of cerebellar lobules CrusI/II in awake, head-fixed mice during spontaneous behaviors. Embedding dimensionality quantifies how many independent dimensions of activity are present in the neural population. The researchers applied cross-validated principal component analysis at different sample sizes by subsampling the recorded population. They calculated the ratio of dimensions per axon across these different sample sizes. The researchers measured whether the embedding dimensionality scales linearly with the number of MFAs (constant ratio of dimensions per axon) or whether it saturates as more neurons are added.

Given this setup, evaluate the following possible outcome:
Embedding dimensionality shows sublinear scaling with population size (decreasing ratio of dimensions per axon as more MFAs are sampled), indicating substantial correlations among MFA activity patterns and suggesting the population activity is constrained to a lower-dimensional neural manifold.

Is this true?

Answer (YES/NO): NO